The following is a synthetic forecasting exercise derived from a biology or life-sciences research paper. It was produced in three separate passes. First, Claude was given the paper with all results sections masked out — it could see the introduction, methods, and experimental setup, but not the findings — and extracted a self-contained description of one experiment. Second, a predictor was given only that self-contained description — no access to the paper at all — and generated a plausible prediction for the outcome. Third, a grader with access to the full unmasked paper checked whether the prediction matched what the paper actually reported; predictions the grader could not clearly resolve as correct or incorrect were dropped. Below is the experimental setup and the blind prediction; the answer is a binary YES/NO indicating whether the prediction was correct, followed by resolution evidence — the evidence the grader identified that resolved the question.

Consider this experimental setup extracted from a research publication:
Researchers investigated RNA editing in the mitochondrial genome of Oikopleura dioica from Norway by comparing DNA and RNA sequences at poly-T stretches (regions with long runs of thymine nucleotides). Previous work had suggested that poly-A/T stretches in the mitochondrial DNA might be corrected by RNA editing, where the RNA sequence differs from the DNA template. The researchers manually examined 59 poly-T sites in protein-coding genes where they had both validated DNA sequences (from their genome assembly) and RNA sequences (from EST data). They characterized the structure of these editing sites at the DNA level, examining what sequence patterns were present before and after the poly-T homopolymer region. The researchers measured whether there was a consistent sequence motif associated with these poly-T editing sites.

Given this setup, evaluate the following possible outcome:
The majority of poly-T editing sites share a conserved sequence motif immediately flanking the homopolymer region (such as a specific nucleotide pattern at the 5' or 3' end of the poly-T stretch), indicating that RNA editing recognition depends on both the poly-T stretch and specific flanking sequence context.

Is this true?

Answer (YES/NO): NO